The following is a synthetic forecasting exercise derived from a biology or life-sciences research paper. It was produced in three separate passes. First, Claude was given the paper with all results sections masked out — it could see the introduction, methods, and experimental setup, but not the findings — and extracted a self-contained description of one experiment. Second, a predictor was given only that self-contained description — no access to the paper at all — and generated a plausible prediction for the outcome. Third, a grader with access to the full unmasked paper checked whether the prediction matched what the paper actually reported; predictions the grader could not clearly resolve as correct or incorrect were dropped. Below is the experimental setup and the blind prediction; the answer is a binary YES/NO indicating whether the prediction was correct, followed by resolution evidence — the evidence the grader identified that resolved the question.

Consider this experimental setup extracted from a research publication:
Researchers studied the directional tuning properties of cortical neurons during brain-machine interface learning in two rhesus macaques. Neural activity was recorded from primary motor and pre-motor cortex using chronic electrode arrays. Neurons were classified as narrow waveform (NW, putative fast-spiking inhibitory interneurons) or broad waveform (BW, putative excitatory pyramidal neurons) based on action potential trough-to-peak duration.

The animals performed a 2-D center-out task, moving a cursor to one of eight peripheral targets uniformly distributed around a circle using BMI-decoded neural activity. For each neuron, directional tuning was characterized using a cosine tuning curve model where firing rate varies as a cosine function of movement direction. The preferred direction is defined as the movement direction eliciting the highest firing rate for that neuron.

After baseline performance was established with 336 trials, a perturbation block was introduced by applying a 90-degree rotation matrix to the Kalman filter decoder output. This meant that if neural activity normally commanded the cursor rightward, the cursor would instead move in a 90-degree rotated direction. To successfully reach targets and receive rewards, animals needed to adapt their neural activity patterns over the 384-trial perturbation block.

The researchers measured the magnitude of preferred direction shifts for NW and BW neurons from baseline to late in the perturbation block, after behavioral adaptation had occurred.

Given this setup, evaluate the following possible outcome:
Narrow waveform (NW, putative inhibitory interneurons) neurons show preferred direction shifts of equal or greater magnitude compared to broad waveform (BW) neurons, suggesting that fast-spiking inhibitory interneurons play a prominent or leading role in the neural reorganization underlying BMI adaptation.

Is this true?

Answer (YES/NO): NO